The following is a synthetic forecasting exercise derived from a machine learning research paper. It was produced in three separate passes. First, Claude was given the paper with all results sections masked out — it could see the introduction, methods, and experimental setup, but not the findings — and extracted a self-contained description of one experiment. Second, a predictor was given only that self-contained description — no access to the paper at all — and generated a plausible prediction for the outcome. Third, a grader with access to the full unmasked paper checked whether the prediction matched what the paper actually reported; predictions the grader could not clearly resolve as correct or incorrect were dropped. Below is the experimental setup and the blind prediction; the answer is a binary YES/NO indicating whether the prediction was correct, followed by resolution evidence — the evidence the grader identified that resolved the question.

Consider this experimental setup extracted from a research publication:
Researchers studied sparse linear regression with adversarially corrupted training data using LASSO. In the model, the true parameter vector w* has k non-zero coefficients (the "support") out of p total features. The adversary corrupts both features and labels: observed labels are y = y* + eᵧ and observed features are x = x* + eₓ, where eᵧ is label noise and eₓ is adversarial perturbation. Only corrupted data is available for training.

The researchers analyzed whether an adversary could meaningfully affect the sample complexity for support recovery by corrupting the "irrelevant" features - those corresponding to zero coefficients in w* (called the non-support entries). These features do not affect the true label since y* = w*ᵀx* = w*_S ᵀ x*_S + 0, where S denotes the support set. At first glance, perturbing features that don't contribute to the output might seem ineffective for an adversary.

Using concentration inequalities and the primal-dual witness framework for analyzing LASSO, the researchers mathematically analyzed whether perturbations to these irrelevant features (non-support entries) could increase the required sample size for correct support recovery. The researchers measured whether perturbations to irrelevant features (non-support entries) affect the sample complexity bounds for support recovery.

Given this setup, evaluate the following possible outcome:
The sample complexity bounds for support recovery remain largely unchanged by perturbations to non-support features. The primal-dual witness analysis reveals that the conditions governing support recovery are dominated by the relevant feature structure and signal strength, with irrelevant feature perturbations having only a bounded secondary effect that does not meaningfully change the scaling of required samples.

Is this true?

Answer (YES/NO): NO